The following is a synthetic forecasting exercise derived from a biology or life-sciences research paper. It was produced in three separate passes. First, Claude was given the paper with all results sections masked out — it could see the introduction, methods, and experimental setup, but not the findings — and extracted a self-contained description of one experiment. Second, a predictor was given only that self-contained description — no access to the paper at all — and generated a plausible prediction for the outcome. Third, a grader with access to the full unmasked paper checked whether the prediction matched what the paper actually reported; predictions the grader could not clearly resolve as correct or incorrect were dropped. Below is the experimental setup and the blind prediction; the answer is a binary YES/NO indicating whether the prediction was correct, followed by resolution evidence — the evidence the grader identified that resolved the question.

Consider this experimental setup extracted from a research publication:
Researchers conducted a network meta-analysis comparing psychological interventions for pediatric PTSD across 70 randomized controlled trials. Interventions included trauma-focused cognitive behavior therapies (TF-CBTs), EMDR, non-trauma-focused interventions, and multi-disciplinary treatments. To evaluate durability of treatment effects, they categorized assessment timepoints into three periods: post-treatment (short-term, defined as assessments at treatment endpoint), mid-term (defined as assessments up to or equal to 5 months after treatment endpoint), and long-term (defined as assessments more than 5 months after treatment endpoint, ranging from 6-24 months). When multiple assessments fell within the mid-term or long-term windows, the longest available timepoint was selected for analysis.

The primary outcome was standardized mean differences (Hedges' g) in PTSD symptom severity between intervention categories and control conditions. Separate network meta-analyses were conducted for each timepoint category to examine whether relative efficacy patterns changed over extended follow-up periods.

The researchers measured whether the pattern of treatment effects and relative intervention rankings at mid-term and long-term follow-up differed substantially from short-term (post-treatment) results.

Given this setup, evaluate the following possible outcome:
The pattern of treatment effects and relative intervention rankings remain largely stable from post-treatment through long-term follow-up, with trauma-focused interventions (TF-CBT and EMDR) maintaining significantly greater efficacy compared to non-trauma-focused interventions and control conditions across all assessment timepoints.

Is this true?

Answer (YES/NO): NO